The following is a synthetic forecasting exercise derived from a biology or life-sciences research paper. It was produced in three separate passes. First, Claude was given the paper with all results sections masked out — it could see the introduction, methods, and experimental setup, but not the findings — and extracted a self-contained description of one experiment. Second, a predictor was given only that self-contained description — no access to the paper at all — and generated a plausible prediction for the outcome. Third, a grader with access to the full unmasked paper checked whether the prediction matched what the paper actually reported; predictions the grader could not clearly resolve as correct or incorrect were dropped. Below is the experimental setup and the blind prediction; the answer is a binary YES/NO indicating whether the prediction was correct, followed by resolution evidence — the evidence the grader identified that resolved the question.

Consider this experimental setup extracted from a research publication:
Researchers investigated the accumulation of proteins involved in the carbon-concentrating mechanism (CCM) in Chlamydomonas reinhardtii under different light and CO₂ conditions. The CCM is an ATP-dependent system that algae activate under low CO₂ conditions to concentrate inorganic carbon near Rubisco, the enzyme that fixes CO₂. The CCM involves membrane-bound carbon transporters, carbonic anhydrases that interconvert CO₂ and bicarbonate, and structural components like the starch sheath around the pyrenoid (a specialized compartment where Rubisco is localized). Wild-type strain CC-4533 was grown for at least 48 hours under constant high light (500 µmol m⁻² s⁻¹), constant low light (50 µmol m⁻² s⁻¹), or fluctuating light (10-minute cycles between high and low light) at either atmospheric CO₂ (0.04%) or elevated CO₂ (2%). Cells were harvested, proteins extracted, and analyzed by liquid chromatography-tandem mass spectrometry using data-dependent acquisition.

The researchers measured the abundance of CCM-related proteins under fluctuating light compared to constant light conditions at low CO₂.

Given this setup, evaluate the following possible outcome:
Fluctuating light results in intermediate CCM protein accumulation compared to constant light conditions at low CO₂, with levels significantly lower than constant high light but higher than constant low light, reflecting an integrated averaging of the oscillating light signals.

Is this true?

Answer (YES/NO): NO